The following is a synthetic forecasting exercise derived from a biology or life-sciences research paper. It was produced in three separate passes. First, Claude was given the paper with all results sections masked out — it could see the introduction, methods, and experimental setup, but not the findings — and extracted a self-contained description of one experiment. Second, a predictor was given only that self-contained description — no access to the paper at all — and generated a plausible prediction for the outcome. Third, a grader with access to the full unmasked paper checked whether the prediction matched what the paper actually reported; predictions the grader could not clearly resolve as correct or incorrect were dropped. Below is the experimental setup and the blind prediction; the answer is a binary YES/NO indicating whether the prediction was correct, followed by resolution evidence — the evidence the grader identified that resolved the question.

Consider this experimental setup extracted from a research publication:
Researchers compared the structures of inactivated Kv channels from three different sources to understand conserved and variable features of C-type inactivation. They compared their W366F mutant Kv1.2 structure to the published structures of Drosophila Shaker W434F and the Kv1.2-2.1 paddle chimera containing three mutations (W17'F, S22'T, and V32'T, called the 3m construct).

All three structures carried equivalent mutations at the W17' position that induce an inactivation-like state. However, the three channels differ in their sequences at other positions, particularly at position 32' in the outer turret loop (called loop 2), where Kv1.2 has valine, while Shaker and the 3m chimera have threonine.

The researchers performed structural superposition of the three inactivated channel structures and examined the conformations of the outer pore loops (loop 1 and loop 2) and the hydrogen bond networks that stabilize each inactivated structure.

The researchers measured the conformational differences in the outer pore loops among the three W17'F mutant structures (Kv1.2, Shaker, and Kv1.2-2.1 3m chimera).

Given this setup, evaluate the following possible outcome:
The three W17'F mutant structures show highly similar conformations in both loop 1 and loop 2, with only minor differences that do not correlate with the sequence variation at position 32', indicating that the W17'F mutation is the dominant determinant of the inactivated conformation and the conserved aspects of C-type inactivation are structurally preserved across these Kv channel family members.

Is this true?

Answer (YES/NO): NO